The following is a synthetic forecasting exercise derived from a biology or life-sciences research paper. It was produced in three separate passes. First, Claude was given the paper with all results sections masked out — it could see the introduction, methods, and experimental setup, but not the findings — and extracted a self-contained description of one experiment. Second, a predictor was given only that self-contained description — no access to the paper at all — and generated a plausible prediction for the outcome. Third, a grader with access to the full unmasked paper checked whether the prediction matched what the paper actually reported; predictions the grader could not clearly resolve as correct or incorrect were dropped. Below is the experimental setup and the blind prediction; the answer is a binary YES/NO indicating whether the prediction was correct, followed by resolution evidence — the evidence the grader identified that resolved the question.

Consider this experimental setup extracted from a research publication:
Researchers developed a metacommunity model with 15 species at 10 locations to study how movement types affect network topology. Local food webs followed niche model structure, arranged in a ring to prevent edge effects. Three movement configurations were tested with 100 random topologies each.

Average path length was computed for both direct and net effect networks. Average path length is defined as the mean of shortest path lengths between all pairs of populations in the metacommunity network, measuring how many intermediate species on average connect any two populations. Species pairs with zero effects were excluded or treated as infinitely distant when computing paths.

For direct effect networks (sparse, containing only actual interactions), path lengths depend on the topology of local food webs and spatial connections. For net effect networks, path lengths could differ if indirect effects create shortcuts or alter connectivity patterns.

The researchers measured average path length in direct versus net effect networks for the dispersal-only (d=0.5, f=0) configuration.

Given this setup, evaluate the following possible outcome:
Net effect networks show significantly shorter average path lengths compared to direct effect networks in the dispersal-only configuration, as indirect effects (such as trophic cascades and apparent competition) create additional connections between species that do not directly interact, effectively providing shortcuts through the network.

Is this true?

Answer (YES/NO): YES